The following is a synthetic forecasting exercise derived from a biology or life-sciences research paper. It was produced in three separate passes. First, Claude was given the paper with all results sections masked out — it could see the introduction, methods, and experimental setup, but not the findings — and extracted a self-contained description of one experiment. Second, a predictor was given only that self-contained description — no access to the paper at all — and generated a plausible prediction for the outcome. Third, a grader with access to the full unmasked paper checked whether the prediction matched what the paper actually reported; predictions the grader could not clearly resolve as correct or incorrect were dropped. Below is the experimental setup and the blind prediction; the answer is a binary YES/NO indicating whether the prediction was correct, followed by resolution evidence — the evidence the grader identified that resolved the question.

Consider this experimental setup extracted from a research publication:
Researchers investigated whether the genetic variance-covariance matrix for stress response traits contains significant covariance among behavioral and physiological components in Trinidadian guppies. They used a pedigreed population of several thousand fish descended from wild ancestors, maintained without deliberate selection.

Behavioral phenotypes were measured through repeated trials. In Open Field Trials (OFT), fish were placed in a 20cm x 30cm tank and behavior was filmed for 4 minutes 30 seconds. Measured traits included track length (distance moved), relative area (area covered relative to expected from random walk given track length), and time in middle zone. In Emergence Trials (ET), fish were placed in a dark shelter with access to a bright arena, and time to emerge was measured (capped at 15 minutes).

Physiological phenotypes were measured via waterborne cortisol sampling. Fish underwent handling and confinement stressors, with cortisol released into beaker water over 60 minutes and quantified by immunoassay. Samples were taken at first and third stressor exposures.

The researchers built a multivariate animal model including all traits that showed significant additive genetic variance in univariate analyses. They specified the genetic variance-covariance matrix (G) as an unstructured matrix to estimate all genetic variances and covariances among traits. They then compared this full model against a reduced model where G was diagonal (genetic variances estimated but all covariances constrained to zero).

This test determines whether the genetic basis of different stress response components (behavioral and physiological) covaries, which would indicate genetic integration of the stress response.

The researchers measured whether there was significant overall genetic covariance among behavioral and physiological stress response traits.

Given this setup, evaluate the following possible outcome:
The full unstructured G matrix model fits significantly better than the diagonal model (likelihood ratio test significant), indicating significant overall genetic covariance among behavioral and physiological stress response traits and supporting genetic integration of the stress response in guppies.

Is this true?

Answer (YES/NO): YES